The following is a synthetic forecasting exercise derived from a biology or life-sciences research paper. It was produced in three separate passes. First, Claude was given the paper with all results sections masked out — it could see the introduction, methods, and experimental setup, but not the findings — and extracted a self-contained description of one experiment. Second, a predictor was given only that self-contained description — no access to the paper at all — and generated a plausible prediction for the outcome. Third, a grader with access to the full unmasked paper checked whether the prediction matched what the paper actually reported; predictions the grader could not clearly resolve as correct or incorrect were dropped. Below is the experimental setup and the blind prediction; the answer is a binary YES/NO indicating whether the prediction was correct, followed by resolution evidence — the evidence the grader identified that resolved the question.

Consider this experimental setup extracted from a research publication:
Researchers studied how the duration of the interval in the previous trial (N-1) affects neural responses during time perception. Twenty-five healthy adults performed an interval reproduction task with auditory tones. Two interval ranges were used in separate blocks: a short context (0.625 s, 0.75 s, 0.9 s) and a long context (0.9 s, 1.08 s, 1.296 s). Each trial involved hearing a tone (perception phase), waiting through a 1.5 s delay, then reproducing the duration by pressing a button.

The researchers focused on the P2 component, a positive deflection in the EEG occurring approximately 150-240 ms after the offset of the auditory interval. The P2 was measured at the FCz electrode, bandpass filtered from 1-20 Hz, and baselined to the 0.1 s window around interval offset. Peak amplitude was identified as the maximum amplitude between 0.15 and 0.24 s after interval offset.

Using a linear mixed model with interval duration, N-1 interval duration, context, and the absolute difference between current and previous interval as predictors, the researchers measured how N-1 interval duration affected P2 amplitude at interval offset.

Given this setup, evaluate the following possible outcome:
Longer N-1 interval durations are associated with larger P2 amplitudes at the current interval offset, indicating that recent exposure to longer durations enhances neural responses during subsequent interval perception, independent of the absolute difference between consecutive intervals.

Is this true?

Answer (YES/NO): NO